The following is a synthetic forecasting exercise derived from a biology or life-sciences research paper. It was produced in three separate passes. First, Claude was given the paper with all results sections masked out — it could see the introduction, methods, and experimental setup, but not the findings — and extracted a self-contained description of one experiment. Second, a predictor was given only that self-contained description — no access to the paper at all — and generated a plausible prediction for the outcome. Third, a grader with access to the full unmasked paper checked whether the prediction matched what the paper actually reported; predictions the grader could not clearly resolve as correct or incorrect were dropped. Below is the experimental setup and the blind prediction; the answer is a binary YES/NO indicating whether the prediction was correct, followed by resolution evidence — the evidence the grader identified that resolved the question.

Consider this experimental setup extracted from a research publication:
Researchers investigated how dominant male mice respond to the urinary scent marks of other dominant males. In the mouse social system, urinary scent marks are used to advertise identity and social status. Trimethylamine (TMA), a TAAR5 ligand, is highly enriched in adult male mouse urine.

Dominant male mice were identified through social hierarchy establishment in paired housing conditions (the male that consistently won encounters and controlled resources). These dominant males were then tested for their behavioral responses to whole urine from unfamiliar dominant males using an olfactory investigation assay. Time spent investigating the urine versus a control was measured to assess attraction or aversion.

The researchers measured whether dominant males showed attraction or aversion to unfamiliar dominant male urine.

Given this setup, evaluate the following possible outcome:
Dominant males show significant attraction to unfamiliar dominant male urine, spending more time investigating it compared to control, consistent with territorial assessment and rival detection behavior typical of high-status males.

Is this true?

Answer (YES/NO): YES